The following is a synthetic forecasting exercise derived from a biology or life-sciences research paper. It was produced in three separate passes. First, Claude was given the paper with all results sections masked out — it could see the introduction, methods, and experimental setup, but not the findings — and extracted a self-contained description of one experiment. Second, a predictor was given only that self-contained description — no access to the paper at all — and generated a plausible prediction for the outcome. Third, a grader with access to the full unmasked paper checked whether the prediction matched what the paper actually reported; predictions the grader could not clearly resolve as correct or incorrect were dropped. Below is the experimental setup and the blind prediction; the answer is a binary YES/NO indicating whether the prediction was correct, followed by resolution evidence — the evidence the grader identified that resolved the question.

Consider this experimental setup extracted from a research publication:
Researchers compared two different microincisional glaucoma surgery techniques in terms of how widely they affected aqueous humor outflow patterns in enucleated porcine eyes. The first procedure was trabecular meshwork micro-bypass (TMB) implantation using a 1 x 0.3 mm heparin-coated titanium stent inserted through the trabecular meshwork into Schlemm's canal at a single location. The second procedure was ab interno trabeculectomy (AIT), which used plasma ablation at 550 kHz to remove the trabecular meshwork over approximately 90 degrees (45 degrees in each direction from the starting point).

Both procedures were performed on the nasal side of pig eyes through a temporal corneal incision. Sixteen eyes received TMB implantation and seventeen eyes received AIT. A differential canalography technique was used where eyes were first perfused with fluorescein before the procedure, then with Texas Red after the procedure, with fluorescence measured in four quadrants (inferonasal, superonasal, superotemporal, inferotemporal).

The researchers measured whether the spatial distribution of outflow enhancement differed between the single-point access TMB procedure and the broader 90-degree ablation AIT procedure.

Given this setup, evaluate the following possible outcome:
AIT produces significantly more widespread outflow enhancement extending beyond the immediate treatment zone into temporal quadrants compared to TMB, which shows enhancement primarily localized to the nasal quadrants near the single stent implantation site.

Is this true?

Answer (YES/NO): NO